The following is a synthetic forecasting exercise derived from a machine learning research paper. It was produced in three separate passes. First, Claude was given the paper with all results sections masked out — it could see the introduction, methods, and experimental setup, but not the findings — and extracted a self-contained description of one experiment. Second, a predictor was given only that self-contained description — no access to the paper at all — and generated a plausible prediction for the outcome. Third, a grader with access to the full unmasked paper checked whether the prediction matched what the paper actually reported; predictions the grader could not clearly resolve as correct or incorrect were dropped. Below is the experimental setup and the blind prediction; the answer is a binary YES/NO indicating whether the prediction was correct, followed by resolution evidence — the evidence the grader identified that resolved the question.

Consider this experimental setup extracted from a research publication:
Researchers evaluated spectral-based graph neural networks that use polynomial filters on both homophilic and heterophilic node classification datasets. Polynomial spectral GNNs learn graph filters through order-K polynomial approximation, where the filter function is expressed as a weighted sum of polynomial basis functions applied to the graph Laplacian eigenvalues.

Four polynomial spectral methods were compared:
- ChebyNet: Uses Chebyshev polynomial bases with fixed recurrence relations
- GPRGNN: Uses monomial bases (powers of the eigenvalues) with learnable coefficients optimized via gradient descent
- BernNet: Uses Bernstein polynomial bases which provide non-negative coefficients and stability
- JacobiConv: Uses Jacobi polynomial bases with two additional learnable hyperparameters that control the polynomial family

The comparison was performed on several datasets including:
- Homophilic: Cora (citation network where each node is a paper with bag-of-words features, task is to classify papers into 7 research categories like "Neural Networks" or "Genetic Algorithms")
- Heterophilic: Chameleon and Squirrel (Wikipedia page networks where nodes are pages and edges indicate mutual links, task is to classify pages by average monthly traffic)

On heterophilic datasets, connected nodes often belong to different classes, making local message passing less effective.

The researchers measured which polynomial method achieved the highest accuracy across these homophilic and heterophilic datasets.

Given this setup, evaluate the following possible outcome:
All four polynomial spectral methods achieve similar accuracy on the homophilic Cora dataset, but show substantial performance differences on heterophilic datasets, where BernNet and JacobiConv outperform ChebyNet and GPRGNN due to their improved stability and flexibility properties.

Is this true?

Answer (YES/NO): NO